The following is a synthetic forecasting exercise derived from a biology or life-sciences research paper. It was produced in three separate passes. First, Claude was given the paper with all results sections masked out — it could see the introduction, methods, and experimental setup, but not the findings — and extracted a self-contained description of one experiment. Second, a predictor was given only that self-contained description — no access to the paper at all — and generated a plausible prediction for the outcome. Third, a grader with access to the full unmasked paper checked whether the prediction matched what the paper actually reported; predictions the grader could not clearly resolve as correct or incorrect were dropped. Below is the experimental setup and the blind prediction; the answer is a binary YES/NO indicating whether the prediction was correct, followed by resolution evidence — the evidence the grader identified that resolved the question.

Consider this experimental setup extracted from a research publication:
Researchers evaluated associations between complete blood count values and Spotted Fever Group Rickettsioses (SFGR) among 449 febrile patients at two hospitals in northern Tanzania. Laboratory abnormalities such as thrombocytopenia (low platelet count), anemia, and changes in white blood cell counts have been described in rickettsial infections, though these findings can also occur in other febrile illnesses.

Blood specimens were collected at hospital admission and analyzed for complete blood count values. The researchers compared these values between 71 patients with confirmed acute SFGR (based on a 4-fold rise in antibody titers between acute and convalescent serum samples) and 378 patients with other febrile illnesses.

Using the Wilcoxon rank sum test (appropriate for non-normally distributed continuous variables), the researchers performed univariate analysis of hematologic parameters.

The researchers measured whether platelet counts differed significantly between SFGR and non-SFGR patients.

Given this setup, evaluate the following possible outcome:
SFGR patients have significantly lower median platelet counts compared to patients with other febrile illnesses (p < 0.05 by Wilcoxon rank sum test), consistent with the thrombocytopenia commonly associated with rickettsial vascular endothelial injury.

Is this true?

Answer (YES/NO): NO